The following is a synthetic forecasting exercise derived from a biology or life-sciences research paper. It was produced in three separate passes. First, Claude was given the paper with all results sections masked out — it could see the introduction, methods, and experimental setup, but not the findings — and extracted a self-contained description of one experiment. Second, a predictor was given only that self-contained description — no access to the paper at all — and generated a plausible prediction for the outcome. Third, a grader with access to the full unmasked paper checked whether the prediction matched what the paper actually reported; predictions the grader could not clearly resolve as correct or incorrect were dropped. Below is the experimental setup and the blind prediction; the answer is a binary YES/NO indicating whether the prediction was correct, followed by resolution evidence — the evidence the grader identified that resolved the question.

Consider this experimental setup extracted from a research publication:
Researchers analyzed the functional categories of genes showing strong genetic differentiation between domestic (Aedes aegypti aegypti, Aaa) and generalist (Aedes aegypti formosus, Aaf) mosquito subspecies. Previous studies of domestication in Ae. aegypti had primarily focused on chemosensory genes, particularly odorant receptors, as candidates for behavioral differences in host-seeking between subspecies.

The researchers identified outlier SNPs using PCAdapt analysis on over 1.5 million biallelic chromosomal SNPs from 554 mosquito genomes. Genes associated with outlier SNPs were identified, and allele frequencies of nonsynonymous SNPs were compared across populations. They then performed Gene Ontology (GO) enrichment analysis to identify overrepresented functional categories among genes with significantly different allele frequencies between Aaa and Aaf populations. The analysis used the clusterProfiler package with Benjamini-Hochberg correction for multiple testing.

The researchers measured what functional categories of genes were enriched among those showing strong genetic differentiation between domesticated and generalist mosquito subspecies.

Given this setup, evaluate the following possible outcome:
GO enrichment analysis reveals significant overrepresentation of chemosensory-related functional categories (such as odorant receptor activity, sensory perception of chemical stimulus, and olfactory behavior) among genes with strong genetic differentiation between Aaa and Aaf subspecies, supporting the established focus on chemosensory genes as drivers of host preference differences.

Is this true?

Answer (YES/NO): NO